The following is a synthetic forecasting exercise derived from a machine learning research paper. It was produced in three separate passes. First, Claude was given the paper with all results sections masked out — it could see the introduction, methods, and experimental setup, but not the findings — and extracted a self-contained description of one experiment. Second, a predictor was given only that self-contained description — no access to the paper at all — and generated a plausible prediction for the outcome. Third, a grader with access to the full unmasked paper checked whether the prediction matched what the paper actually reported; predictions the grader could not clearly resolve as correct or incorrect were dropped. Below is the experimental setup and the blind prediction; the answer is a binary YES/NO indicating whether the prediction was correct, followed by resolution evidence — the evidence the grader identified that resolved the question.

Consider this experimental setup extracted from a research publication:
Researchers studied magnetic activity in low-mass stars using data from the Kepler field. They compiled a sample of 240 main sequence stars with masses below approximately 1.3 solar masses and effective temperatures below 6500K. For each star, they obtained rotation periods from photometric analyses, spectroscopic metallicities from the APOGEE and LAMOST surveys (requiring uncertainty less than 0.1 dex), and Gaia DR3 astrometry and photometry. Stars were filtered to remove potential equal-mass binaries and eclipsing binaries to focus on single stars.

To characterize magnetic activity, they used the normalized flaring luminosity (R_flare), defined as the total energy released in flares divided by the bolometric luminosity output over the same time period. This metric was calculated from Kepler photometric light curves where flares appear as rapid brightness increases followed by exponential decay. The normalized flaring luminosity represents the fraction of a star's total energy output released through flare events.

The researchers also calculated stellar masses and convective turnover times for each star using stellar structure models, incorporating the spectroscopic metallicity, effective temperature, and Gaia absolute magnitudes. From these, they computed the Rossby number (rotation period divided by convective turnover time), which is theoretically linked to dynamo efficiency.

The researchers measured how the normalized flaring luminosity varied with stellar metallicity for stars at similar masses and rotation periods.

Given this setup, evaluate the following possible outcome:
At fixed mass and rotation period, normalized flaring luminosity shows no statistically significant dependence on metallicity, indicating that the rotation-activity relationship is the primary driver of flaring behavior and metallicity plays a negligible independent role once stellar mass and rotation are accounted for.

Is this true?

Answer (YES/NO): NO